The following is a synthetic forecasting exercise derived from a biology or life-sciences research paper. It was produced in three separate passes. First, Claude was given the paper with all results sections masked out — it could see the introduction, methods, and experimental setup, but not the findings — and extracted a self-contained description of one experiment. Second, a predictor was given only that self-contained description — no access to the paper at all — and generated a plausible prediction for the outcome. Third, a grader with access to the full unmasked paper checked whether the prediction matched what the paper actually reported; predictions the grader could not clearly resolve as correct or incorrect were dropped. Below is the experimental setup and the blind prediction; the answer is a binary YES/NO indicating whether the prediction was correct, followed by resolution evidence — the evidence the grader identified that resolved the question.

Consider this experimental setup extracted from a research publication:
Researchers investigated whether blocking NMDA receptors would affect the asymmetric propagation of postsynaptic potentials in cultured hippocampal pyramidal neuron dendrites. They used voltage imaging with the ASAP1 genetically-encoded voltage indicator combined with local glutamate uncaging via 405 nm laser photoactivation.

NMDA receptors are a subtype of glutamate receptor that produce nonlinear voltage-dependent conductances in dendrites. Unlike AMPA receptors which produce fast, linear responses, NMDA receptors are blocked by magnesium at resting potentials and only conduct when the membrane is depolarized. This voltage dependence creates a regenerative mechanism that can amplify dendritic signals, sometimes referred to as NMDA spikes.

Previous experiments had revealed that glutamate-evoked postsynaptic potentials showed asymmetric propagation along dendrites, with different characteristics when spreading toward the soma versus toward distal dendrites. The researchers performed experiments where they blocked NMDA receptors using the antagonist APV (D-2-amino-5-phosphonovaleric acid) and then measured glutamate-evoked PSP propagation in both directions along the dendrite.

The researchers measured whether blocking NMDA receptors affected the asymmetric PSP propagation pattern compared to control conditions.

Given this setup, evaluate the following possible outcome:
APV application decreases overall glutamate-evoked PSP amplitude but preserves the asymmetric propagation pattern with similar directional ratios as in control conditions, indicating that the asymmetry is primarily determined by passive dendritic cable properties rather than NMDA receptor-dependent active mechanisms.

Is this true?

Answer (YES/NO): NO